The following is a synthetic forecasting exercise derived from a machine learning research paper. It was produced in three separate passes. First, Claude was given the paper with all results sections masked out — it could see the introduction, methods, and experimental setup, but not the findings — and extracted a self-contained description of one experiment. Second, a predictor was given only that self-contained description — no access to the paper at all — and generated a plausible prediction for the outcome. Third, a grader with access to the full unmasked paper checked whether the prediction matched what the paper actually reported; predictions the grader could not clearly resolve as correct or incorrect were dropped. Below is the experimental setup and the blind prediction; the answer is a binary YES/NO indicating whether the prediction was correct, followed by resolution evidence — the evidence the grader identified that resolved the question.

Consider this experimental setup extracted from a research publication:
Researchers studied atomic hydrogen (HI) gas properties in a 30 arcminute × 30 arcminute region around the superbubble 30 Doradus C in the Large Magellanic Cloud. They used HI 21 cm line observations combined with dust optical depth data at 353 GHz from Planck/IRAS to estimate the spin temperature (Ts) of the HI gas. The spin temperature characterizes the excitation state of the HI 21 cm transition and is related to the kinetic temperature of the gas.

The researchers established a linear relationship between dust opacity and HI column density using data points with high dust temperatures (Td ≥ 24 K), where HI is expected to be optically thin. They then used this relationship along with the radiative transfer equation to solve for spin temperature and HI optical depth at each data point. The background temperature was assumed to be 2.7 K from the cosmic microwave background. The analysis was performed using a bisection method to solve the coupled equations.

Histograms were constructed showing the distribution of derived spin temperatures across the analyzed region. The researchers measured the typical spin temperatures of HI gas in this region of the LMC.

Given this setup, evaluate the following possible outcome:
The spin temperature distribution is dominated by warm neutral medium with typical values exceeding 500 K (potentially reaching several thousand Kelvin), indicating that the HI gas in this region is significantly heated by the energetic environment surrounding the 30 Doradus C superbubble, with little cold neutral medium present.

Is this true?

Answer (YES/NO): NO